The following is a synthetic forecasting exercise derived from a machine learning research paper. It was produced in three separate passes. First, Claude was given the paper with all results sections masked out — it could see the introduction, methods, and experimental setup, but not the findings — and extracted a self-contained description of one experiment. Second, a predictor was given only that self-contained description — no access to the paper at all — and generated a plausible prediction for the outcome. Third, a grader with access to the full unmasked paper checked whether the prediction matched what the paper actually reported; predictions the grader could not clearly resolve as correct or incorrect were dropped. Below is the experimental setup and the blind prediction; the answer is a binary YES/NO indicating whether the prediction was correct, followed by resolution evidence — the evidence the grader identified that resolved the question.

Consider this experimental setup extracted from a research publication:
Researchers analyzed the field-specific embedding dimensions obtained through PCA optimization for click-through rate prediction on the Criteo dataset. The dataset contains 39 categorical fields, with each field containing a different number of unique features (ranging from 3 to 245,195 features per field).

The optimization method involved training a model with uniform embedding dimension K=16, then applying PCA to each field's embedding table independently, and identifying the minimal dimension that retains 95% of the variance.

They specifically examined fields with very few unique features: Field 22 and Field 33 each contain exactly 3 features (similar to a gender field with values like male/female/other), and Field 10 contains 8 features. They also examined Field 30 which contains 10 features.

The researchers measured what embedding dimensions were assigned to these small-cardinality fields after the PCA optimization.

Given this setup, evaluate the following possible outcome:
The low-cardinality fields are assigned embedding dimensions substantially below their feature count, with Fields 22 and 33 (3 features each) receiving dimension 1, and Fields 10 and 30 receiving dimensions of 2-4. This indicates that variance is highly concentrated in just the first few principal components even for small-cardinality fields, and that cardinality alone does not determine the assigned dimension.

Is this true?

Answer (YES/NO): NO